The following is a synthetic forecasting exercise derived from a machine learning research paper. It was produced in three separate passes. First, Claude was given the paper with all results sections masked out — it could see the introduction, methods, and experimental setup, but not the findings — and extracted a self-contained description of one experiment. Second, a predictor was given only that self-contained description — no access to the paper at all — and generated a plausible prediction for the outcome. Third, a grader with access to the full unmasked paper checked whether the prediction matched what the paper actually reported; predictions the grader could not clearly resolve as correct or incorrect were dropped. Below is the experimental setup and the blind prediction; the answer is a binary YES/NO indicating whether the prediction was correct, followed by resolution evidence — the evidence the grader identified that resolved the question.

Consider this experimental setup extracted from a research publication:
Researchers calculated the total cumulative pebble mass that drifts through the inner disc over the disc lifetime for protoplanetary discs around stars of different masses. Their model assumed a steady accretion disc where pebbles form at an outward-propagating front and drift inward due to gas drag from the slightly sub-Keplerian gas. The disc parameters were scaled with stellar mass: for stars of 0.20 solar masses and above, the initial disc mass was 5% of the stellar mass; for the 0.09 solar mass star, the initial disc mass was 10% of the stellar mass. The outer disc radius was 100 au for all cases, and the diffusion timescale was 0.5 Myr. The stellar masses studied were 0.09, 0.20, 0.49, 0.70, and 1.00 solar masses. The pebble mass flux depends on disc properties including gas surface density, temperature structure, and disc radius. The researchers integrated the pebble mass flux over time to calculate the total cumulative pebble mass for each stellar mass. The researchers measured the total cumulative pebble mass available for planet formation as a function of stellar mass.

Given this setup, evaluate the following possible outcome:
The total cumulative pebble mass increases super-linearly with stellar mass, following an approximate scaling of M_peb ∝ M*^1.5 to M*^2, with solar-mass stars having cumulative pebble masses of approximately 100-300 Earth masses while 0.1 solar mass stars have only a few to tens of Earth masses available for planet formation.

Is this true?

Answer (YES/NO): YES